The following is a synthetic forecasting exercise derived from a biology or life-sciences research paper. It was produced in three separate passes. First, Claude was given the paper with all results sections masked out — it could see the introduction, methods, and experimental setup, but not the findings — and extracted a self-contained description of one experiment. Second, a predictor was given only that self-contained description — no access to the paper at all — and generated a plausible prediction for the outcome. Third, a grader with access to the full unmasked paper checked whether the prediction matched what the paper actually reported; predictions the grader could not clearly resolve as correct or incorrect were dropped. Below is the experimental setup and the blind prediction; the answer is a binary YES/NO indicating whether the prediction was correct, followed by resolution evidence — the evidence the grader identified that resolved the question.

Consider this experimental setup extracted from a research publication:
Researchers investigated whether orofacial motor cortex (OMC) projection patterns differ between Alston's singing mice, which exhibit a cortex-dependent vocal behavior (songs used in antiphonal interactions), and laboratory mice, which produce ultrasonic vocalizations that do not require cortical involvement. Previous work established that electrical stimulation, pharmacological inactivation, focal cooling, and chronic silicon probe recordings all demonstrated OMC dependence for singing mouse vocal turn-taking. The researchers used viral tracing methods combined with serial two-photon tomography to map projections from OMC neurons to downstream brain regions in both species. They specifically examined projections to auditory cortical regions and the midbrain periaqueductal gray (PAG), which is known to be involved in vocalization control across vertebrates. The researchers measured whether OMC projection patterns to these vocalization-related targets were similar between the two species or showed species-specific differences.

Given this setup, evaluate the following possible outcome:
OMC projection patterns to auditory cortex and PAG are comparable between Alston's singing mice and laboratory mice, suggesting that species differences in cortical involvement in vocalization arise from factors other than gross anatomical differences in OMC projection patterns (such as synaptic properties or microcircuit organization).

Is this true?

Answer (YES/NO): NO